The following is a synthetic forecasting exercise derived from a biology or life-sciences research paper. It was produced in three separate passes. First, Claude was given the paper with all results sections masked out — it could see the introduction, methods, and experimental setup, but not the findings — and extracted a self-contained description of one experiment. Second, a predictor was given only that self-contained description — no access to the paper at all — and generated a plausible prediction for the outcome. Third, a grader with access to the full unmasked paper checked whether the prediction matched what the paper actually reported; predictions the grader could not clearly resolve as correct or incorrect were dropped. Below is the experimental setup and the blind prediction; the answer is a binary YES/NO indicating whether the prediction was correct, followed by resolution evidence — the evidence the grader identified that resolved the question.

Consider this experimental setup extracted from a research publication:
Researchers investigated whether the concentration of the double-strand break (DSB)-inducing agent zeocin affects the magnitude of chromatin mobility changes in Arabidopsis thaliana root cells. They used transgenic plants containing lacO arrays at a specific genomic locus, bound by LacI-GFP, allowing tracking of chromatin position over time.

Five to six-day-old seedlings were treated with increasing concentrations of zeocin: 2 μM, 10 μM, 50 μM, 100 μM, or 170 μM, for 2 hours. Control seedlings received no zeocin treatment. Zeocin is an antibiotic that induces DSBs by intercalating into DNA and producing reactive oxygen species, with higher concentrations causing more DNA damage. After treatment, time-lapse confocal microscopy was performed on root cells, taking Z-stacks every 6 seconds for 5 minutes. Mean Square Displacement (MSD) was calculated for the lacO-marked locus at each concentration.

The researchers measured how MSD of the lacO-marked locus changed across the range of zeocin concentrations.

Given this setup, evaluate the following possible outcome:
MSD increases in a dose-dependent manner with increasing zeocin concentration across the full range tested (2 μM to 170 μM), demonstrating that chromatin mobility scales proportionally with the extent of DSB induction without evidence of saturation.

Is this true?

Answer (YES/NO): NO